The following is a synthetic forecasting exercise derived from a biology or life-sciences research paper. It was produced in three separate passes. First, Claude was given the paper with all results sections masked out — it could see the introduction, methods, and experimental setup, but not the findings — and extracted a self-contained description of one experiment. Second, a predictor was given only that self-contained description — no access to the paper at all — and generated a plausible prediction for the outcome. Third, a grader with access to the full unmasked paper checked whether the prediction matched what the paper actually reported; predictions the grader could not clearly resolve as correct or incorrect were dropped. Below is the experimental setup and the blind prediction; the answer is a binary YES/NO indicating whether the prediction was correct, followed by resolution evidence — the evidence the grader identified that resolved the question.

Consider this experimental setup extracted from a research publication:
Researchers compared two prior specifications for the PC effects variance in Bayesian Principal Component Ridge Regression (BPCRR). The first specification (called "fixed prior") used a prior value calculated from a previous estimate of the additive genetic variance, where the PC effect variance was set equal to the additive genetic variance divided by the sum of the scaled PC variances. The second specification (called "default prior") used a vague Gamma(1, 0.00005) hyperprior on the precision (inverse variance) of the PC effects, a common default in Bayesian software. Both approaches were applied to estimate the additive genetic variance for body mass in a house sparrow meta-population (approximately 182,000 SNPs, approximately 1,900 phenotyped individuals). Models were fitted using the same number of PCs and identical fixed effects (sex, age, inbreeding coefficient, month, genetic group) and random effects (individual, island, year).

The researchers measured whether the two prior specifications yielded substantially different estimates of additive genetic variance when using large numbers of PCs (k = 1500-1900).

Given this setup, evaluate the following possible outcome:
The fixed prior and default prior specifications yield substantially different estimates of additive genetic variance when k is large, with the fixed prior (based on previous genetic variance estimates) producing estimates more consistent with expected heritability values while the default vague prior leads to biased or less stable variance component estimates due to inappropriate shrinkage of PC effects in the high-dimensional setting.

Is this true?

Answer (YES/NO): NO